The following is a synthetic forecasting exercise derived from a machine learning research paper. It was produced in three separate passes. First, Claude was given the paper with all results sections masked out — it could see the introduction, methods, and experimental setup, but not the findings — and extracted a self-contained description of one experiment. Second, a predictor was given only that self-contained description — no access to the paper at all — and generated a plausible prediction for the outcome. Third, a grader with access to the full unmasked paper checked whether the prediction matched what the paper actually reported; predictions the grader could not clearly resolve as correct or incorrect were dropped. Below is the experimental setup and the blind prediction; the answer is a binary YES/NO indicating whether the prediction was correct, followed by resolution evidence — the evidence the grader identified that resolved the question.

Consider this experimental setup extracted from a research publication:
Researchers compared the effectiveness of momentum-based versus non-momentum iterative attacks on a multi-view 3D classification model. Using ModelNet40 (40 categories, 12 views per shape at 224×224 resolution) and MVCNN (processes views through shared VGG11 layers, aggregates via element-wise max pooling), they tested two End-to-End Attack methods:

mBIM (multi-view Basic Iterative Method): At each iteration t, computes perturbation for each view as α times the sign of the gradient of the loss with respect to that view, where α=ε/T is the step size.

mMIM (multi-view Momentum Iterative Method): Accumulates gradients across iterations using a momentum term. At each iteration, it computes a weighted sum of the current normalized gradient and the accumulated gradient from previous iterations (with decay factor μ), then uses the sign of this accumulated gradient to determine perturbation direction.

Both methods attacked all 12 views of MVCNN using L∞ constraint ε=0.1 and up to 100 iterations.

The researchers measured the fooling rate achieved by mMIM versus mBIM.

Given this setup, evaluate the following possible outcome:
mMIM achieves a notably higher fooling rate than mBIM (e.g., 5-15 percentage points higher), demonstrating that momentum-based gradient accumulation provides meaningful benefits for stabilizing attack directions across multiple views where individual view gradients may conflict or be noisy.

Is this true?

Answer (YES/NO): NO